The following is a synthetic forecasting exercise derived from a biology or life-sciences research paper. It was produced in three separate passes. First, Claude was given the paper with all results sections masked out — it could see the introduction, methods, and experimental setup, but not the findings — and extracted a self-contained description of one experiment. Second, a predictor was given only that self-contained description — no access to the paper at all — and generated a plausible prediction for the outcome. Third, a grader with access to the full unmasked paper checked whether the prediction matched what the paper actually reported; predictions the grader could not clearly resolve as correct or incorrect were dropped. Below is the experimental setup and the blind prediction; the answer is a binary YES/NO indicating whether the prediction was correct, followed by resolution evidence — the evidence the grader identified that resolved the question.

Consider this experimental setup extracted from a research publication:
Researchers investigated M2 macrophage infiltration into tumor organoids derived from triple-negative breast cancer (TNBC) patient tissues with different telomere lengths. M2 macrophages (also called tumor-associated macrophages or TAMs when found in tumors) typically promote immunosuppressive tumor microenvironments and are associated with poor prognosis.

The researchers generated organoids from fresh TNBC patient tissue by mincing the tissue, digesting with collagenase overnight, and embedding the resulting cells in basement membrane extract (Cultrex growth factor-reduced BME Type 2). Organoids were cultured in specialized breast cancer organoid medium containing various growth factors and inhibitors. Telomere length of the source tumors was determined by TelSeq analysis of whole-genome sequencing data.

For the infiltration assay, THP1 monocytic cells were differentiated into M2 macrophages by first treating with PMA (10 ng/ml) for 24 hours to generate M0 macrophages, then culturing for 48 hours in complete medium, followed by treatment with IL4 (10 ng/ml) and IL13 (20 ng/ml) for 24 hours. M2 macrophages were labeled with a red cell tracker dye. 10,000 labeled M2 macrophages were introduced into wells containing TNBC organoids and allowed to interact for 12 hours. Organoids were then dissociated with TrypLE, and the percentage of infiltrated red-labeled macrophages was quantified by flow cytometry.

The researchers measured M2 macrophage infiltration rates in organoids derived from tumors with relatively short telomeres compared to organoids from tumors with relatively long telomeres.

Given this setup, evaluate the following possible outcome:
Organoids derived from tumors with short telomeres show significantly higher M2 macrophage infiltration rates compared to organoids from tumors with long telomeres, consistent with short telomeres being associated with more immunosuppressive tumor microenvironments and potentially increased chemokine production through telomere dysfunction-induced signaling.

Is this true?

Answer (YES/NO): YES